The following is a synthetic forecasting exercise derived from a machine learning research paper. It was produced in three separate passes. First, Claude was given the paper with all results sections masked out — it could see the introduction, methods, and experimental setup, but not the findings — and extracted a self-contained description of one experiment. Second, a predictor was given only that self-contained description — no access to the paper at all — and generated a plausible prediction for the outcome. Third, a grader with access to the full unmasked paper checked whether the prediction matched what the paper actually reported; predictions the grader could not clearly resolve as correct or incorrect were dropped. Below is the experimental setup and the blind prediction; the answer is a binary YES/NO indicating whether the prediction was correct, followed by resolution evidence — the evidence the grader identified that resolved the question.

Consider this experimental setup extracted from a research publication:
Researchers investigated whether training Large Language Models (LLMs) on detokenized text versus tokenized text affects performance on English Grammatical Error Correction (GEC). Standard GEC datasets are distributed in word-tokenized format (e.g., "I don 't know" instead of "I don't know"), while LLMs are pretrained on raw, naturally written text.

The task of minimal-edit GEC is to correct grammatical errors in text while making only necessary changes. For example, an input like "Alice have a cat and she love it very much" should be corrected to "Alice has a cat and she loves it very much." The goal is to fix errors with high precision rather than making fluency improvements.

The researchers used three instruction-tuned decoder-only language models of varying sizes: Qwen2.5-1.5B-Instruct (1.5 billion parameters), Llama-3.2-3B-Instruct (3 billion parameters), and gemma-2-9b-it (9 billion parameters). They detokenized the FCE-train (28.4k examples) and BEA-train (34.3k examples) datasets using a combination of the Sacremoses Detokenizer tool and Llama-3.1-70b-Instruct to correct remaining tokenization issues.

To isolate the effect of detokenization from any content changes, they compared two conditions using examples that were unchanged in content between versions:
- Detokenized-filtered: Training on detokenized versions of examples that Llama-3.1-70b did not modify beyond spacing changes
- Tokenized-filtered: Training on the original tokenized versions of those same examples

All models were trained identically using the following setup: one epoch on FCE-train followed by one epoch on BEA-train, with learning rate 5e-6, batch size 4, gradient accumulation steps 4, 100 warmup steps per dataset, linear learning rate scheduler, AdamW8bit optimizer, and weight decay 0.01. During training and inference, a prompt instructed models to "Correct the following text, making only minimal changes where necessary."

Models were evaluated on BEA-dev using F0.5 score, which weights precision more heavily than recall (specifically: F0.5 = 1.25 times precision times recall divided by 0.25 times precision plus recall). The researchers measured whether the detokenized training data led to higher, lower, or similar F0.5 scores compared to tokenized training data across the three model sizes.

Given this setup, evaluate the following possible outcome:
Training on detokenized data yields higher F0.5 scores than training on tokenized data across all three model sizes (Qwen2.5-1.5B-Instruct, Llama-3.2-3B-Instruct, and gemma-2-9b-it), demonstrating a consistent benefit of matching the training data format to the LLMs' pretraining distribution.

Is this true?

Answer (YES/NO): NO